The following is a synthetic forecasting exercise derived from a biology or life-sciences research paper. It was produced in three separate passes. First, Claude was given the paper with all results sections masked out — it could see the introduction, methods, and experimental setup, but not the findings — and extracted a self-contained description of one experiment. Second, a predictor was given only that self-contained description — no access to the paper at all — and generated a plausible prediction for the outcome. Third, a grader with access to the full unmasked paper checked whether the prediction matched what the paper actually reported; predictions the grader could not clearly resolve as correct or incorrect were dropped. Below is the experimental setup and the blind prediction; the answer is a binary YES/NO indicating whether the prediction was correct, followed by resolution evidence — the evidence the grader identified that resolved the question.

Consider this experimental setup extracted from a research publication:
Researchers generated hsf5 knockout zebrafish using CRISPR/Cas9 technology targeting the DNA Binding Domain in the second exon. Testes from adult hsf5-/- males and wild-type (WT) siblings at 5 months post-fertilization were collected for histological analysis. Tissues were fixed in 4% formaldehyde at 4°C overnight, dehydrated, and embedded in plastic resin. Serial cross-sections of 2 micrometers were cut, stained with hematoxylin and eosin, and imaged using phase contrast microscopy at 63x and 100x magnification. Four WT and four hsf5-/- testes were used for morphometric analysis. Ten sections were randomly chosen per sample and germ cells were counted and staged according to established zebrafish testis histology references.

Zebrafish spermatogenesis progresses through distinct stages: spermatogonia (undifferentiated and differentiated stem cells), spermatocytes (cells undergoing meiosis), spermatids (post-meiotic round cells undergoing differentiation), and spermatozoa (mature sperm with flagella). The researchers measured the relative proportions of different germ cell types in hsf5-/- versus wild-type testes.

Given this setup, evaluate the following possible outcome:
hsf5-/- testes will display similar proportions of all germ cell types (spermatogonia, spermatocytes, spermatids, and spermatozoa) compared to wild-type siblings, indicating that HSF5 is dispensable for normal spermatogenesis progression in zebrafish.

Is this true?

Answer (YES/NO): NO